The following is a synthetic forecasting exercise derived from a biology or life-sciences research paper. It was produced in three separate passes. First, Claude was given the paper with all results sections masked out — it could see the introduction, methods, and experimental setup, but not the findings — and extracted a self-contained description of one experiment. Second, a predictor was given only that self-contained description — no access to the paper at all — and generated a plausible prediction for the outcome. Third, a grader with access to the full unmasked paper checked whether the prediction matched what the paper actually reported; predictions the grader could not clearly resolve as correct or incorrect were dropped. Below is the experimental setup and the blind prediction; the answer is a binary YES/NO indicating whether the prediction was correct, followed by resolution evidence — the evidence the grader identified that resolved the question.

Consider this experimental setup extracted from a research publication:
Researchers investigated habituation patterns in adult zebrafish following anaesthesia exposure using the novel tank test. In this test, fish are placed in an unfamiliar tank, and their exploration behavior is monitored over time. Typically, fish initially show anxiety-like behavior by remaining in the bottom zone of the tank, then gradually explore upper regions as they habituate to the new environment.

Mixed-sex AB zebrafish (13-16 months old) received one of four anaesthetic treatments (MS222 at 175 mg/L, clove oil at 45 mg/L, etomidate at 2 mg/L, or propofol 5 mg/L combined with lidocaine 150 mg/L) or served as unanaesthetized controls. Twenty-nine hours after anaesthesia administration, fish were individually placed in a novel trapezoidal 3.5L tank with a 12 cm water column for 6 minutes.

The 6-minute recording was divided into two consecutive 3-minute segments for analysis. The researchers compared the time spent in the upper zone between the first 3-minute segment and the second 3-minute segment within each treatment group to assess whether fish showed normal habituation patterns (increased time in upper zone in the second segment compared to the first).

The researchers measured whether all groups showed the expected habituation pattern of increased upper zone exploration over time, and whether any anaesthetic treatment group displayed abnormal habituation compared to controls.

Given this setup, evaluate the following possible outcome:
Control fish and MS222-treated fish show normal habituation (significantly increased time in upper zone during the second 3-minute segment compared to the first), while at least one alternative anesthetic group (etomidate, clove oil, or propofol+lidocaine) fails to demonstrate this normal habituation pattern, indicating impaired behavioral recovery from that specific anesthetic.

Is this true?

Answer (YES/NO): NO